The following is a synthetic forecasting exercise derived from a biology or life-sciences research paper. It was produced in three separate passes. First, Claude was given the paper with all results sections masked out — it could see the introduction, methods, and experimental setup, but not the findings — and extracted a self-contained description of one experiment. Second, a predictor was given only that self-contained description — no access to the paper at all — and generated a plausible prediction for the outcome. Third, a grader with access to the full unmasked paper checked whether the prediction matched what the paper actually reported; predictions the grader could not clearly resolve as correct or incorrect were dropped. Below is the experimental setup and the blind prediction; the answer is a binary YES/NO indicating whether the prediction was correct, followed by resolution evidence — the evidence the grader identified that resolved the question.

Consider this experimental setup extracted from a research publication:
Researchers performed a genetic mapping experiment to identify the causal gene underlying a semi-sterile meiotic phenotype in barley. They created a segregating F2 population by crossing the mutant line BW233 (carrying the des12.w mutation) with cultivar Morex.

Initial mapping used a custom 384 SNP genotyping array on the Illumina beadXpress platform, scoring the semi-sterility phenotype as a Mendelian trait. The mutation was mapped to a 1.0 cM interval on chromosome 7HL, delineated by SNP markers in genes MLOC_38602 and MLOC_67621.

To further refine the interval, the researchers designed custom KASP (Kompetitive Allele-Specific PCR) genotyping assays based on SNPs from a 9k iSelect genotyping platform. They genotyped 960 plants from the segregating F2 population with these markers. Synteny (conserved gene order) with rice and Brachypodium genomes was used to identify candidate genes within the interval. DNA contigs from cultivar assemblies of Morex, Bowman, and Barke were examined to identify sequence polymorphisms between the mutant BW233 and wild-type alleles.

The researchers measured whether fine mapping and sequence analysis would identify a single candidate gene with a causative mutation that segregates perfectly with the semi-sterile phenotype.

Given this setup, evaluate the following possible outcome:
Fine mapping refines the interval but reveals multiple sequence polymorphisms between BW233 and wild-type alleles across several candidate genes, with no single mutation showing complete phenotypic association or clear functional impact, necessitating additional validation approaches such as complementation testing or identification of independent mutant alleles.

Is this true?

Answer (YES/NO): NO